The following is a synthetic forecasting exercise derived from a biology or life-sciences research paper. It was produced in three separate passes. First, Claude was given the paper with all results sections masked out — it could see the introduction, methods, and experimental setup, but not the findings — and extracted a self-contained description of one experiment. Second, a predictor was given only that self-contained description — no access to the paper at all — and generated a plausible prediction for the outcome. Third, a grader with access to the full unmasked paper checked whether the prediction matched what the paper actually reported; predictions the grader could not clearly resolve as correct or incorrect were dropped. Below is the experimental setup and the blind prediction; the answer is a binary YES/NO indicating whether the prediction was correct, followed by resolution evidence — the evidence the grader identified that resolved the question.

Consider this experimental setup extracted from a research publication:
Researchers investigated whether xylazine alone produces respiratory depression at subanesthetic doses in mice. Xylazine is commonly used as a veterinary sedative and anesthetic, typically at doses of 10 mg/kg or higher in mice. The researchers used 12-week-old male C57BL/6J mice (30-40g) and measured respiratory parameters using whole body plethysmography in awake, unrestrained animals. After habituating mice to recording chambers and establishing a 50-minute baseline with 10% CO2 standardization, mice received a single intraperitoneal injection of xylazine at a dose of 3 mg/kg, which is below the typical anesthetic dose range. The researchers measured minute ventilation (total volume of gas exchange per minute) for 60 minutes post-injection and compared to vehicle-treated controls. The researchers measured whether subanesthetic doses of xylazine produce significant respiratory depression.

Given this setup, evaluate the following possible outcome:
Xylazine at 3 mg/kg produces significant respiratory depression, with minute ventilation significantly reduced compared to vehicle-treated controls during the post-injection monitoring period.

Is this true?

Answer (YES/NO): YES